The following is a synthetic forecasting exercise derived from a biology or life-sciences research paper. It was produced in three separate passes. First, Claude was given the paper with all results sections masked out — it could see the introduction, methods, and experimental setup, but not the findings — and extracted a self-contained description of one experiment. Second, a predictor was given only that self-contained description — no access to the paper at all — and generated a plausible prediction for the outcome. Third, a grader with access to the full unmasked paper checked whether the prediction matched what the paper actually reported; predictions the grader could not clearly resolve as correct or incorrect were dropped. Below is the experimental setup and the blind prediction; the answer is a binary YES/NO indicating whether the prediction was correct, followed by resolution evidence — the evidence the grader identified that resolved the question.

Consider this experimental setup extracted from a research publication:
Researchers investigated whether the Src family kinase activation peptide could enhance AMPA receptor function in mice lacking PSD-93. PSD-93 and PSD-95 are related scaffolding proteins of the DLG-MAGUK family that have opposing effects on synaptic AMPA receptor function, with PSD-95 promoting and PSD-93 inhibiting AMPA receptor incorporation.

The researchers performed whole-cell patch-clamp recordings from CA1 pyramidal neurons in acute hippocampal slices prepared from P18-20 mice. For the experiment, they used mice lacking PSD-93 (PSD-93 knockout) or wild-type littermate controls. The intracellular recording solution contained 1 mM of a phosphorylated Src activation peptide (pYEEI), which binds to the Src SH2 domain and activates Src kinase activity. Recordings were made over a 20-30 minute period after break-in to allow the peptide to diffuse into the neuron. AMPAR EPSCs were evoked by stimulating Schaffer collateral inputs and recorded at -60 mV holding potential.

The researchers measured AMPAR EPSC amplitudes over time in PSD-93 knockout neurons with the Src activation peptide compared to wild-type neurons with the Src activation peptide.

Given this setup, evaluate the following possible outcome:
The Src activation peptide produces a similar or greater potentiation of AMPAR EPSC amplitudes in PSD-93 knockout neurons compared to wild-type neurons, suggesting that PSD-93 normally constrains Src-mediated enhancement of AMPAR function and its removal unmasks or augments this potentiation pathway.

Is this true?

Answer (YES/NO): YES